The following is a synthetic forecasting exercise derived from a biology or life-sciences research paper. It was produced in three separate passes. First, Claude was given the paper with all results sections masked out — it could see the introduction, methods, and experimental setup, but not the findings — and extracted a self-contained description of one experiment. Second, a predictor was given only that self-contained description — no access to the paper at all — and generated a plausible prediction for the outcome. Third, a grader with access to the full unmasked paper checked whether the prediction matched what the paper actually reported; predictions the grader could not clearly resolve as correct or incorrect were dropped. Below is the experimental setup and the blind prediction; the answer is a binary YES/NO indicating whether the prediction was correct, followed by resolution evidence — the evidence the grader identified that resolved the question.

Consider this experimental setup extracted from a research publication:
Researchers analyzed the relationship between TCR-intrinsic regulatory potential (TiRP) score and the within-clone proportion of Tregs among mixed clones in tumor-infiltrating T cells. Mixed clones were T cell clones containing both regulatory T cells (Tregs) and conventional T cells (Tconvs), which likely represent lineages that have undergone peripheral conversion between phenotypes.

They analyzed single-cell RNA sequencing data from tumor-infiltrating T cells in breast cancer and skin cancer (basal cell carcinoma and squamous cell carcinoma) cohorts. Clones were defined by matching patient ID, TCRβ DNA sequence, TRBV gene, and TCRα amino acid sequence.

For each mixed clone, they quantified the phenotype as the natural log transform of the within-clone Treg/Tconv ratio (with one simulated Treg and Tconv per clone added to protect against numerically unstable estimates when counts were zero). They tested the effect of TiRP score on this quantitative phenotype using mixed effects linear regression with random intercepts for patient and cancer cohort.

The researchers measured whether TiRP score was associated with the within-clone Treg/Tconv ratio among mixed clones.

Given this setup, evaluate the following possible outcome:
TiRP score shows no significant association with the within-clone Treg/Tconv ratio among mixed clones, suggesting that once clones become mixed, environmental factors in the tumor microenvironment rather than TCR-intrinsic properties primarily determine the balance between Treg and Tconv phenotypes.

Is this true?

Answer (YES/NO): NO